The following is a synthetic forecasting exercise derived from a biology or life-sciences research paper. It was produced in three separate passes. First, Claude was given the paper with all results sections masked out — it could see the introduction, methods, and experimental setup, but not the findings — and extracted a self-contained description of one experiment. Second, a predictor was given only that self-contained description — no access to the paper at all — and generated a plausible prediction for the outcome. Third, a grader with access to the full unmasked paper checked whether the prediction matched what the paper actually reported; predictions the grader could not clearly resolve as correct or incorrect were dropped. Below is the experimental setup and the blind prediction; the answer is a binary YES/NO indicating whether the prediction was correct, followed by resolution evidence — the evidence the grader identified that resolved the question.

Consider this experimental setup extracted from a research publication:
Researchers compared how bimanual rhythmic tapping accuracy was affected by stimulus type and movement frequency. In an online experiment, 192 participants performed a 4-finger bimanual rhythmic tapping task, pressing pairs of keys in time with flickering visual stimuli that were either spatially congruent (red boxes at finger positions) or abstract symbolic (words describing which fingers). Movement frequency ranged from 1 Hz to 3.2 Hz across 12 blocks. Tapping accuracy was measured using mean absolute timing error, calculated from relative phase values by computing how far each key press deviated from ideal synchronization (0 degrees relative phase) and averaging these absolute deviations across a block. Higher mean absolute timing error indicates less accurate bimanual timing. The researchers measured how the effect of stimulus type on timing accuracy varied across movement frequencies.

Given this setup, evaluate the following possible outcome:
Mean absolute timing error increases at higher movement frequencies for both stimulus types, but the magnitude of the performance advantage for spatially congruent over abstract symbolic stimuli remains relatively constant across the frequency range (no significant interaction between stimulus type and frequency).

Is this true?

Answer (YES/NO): NO